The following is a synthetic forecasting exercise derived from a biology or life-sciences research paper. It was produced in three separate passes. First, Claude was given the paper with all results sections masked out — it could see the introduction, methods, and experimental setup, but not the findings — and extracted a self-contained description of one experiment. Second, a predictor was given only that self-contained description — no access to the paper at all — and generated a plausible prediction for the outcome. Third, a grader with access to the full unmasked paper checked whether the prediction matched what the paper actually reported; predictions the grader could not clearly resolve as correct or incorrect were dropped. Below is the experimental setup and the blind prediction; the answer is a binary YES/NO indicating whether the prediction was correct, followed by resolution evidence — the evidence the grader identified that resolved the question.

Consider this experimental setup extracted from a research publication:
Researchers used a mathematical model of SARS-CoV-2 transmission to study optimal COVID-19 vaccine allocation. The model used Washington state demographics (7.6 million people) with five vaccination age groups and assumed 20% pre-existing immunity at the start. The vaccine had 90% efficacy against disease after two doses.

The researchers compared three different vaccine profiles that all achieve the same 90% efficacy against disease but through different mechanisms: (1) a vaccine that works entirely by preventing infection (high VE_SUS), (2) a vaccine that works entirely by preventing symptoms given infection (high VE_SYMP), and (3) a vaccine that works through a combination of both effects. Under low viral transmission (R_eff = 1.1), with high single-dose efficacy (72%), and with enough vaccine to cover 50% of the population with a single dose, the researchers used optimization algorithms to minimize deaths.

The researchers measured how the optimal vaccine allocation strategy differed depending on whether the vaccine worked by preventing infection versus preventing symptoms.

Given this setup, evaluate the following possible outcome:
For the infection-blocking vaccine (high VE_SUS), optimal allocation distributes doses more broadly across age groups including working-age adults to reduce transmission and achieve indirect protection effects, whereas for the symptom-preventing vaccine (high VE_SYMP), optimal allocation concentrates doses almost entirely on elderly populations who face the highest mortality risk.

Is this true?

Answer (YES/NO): YES